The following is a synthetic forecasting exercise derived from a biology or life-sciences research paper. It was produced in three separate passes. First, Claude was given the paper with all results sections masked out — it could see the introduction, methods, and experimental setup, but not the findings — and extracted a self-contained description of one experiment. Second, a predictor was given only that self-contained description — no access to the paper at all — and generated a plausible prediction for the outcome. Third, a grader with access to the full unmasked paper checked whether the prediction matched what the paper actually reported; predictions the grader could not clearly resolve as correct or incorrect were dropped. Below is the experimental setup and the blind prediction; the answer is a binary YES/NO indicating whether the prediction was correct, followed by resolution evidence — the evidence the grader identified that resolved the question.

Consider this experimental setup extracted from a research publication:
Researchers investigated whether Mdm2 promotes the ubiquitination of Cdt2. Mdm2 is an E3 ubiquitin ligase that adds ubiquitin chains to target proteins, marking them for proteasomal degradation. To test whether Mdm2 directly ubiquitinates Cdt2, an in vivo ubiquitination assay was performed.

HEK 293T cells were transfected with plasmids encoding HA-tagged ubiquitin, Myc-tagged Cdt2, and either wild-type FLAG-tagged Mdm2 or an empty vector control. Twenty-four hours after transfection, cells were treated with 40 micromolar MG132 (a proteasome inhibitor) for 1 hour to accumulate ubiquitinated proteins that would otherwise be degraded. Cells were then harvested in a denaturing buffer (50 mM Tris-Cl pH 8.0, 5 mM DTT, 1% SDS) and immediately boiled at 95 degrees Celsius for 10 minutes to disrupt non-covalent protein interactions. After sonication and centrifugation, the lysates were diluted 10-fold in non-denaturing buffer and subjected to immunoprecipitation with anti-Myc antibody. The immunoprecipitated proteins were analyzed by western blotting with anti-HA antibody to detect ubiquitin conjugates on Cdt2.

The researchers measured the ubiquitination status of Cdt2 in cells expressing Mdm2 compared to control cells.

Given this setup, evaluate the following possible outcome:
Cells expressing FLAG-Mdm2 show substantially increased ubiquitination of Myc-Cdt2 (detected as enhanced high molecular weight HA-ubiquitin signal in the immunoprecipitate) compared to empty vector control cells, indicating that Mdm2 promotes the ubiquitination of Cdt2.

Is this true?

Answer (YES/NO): YES